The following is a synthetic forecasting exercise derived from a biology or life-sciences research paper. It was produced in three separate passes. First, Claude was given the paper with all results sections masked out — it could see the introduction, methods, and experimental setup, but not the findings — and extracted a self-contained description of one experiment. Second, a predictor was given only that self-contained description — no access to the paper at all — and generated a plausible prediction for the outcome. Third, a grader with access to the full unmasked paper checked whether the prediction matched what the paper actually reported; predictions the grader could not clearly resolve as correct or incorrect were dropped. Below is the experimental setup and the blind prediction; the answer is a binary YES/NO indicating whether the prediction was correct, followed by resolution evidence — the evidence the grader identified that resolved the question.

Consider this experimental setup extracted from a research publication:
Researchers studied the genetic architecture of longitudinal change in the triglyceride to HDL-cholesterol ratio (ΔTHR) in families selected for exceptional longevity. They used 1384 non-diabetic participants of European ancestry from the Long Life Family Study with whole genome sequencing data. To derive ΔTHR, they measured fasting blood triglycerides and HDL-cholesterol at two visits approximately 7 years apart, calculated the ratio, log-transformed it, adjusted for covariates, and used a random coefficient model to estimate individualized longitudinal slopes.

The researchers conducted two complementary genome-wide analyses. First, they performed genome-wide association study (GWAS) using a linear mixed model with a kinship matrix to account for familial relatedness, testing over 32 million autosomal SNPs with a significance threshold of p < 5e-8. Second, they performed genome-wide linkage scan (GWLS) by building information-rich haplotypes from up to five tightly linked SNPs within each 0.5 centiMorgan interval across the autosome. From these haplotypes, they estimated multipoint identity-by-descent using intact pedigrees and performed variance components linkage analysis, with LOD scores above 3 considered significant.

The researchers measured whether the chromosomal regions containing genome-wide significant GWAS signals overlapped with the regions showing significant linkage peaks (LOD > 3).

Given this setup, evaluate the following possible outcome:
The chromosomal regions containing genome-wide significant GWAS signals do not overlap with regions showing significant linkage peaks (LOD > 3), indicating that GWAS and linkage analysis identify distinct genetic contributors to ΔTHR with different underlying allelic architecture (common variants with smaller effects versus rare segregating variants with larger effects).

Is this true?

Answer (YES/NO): YES